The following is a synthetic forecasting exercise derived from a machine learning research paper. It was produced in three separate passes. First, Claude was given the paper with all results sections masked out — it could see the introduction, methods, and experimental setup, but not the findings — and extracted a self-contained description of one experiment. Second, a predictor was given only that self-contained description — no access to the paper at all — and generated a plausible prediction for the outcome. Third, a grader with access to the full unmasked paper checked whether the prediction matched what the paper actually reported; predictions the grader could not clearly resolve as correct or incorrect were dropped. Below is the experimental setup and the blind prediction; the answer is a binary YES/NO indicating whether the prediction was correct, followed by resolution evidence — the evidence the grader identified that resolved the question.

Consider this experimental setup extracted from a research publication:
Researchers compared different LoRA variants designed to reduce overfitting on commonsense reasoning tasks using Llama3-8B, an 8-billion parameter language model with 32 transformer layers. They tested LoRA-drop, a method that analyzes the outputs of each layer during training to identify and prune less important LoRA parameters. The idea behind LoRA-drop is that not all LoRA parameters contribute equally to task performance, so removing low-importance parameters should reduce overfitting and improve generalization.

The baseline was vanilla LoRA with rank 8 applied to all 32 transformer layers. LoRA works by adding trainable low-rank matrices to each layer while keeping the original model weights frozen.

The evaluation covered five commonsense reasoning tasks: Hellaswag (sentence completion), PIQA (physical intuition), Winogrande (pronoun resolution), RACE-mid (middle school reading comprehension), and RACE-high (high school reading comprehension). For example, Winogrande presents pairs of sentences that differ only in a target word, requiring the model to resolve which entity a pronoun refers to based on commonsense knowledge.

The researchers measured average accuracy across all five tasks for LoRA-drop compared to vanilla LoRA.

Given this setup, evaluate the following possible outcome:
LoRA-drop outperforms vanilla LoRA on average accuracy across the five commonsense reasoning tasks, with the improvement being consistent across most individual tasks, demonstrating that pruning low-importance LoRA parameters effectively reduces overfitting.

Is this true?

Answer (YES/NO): NO